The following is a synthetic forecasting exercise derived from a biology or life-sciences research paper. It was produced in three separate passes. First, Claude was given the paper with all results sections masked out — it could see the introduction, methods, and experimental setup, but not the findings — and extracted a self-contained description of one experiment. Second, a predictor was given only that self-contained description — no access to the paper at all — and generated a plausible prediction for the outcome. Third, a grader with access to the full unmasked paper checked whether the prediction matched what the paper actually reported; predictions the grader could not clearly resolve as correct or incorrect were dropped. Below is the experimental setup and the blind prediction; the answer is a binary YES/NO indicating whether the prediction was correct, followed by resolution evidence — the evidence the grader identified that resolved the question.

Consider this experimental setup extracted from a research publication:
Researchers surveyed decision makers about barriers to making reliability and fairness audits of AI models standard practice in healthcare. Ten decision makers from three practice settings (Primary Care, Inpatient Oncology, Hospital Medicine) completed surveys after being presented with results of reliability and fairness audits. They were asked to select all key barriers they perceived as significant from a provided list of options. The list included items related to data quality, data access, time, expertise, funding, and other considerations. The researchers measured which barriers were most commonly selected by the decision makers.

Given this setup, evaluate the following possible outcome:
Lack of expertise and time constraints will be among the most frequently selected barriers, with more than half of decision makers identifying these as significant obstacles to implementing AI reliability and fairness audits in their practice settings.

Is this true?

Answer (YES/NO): NO